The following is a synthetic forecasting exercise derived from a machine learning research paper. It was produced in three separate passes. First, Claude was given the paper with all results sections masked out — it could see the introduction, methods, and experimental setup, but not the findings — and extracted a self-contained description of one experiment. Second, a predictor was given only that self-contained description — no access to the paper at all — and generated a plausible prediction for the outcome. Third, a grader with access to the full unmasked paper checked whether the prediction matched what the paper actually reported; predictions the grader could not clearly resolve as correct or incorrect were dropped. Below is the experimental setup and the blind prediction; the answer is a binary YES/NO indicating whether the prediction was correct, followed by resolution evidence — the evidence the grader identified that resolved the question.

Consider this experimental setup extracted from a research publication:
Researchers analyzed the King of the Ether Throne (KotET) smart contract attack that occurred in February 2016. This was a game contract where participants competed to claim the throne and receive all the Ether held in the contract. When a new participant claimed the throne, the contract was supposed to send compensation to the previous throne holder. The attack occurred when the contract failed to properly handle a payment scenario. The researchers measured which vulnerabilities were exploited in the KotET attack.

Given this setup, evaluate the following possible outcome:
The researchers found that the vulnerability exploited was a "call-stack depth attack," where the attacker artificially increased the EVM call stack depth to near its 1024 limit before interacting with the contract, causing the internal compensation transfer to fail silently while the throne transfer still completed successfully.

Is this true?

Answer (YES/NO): NO